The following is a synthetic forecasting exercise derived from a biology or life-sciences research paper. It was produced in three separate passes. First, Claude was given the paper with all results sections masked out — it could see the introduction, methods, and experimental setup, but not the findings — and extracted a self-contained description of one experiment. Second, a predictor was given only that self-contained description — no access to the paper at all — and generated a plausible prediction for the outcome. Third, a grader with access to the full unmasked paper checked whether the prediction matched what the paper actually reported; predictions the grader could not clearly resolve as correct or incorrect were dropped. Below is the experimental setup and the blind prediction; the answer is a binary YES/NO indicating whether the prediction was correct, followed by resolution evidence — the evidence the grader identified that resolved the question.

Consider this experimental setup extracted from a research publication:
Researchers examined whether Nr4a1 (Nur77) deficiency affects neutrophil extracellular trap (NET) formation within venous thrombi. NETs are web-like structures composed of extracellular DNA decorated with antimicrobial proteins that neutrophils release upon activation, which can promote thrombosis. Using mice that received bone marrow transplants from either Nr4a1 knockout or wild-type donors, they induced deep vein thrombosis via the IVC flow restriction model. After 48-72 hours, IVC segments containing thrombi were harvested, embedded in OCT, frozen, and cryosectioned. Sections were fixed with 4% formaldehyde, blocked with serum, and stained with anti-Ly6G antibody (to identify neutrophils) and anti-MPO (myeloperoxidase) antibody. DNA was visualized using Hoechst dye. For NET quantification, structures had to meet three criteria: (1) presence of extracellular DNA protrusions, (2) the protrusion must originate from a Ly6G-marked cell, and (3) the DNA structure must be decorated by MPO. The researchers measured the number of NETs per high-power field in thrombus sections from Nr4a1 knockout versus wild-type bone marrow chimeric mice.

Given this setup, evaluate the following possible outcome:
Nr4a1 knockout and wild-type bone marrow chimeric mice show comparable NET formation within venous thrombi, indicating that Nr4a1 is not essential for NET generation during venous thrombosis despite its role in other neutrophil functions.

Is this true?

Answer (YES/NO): YES